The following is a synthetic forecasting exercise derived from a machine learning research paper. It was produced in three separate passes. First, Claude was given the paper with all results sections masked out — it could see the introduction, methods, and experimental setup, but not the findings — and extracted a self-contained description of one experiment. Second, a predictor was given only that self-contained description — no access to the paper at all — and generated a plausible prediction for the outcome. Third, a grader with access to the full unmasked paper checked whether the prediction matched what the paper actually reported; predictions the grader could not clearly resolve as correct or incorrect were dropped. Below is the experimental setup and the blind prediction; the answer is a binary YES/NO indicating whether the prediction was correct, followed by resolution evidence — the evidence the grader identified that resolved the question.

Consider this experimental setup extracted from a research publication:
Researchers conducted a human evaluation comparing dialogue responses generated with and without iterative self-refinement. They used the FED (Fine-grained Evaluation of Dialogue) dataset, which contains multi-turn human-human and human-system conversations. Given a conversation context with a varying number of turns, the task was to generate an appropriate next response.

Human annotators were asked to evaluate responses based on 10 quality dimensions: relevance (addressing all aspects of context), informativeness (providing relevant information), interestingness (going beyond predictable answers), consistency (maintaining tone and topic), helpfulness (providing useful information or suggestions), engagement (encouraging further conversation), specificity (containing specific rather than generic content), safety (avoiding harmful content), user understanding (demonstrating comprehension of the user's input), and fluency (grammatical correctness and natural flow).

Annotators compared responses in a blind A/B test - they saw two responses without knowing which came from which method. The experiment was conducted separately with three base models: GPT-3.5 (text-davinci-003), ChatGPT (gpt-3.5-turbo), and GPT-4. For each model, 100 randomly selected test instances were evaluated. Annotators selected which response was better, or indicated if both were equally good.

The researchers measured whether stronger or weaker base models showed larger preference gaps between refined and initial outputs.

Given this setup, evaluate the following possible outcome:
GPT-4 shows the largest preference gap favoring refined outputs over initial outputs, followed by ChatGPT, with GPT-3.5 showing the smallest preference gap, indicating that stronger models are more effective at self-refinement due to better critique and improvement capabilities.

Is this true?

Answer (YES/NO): YES